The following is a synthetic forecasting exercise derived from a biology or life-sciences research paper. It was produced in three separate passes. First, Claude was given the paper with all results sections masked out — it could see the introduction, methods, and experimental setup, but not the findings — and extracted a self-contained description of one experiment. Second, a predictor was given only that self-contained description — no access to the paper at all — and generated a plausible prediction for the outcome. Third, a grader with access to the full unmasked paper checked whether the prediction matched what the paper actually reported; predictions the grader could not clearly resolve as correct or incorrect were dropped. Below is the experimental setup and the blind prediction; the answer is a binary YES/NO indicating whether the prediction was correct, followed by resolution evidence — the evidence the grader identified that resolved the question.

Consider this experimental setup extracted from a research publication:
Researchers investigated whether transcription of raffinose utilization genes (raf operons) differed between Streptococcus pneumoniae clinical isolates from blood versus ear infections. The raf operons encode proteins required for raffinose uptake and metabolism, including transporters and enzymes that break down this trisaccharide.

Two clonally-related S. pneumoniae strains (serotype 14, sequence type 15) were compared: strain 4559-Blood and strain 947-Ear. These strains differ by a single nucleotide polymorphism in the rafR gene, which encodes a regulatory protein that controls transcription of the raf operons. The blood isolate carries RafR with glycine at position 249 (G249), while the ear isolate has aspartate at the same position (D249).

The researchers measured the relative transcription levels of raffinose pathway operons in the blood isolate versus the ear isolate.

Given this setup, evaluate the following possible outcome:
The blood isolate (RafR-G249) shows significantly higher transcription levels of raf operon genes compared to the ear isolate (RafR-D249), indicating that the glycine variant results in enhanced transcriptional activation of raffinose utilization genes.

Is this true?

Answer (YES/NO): YES